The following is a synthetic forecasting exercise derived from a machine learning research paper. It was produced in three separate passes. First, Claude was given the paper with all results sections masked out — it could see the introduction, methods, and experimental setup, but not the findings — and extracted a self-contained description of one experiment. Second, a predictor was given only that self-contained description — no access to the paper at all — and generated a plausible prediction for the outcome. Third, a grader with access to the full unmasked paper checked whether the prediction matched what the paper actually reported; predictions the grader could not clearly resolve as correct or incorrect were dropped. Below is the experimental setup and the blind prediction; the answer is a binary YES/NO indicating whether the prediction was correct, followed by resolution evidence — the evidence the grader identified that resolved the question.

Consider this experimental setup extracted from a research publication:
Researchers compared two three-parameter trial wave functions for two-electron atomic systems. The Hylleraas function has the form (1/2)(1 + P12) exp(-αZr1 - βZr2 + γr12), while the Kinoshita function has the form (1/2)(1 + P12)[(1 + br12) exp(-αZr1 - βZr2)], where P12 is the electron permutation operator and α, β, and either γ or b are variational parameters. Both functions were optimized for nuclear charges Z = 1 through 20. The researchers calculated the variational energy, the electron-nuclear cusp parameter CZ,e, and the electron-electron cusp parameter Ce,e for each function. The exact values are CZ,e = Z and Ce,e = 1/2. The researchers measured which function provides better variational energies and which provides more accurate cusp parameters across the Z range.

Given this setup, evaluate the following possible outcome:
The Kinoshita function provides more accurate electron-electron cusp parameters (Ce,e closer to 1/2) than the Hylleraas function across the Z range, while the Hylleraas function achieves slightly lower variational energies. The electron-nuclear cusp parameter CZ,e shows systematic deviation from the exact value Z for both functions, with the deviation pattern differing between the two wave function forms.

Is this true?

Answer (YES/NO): NO